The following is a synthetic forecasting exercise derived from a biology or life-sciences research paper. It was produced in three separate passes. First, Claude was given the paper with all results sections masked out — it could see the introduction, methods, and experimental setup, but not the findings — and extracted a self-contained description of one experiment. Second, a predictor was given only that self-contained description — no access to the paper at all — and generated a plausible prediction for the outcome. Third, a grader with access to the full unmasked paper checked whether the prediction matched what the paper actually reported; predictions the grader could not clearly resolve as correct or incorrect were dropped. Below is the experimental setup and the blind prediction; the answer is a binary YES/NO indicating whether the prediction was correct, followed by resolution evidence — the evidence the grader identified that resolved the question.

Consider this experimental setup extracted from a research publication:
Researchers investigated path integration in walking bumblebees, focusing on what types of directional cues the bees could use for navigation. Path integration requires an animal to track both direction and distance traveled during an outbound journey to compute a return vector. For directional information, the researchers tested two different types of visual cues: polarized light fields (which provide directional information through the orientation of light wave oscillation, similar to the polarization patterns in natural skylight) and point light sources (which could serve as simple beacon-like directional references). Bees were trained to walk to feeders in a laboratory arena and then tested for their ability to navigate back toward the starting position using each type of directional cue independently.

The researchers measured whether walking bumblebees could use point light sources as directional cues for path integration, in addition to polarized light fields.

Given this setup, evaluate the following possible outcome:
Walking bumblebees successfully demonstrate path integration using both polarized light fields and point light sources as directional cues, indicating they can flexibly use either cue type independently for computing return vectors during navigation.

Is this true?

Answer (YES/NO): YES